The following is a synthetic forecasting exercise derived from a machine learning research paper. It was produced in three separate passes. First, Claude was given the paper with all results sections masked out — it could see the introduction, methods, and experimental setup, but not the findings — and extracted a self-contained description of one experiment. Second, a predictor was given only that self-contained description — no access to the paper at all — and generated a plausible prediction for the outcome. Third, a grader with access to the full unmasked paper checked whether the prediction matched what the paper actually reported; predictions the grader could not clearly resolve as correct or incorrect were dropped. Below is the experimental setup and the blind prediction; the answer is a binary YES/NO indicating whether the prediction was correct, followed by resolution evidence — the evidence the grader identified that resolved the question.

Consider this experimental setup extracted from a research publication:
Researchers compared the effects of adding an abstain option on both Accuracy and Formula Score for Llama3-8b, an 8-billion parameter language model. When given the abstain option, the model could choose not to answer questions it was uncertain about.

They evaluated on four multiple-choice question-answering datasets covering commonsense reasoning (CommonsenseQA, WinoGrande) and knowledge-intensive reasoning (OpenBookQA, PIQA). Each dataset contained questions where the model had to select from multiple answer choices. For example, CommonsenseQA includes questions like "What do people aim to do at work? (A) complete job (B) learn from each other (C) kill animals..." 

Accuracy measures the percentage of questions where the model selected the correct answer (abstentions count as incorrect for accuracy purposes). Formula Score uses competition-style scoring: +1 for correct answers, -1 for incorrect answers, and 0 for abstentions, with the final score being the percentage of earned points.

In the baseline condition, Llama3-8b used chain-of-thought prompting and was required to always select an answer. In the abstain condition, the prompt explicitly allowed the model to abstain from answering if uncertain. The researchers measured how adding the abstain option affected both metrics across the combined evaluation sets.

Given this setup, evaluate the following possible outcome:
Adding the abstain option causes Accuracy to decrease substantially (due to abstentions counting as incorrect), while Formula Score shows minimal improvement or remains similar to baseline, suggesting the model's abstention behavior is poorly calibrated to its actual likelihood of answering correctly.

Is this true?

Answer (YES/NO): NO